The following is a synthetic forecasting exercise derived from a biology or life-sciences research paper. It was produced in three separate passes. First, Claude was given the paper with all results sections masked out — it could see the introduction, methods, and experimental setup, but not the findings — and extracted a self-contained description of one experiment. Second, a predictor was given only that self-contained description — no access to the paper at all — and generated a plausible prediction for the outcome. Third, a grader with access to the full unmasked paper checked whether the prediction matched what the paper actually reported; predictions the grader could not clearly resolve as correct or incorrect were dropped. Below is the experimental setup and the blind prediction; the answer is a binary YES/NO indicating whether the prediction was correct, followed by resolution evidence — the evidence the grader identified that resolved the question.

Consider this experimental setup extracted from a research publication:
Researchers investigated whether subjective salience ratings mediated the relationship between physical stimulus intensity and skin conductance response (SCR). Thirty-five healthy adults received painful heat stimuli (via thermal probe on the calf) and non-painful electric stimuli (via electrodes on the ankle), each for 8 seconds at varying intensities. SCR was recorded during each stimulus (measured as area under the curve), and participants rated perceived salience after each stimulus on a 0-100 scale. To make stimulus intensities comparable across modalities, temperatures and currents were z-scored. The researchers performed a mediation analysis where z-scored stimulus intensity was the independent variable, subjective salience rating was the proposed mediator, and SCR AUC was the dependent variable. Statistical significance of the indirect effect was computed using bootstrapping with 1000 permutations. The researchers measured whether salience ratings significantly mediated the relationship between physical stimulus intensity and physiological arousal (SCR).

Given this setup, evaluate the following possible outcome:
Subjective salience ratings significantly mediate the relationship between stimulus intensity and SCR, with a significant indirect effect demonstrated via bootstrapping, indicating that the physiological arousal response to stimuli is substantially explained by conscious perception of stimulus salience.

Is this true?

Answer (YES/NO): YES